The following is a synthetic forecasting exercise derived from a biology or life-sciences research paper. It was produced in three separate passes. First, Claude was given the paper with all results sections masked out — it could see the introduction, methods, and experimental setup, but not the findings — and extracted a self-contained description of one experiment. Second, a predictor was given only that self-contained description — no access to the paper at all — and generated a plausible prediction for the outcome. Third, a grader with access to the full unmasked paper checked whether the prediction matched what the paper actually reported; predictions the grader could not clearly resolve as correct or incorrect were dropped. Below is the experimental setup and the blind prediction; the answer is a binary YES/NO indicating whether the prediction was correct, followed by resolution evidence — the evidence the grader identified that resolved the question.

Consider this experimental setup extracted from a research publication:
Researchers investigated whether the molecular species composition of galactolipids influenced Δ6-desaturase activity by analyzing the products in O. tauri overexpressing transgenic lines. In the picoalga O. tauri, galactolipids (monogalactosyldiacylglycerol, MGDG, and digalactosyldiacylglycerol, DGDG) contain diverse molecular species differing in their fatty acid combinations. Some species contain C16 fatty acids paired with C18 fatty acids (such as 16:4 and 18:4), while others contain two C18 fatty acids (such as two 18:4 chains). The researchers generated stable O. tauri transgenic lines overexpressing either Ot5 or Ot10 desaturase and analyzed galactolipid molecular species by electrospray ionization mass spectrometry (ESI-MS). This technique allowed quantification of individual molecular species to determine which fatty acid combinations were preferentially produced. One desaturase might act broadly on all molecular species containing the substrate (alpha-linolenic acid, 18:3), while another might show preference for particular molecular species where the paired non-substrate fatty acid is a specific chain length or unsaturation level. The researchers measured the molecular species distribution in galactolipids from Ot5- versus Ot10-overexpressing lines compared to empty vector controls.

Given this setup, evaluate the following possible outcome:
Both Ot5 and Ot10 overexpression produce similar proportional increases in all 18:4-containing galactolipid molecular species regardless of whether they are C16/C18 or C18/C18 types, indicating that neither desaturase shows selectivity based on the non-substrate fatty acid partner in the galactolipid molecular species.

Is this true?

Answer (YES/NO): NO